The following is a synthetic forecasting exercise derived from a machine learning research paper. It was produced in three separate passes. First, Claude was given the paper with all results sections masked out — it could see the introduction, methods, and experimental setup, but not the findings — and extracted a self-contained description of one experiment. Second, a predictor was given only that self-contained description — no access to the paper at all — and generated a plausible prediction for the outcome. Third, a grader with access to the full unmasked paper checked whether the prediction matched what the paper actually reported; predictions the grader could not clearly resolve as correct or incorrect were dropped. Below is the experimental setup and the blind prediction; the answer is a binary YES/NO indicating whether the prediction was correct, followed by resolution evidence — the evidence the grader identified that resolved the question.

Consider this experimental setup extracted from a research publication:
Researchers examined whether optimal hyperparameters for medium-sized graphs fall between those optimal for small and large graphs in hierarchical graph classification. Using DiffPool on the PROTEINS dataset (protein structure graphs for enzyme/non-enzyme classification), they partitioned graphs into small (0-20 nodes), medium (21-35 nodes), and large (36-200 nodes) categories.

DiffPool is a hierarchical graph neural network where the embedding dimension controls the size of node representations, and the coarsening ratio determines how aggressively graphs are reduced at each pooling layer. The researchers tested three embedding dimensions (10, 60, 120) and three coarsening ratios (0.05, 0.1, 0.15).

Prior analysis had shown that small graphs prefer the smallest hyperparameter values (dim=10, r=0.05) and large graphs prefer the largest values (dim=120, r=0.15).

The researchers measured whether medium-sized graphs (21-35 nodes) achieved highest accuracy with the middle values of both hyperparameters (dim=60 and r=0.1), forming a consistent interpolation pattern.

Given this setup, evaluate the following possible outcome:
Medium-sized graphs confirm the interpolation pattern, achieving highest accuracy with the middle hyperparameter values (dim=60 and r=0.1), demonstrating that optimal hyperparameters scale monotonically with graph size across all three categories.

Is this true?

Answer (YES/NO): YES